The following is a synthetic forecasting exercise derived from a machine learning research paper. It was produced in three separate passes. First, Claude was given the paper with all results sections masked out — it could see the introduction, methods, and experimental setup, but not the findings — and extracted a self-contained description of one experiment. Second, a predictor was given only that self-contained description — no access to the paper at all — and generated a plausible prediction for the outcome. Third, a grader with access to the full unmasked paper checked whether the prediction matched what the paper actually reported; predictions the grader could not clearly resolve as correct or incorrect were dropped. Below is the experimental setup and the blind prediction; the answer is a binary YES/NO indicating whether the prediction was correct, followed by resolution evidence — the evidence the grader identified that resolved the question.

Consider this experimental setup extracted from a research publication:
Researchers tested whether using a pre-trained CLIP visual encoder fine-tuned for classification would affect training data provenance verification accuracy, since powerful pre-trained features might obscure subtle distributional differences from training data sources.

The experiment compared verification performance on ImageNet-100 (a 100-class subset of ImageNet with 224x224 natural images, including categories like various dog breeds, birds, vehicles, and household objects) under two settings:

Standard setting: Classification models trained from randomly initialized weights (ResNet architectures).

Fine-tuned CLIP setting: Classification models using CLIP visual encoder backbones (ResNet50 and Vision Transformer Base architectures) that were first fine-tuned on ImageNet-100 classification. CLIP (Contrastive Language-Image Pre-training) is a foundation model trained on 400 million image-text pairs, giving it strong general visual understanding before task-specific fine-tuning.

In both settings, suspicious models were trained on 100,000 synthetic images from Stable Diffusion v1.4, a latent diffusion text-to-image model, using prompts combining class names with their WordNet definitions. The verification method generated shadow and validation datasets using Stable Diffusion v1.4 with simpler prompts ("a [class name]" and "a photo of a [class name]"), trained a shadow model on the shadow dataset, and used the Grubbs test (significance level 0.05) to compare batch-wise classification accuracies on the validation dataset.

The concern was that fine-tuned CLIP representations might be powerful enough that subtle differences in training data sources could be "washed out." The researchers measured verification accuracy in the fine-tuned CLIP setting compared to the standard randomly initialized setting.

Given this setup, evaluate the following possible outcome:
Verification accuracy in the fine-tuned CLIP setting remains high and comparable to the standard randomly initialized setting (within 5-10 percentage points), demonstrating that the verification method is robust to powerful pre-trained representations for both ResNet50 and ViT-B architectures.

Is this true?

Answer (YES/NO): YES